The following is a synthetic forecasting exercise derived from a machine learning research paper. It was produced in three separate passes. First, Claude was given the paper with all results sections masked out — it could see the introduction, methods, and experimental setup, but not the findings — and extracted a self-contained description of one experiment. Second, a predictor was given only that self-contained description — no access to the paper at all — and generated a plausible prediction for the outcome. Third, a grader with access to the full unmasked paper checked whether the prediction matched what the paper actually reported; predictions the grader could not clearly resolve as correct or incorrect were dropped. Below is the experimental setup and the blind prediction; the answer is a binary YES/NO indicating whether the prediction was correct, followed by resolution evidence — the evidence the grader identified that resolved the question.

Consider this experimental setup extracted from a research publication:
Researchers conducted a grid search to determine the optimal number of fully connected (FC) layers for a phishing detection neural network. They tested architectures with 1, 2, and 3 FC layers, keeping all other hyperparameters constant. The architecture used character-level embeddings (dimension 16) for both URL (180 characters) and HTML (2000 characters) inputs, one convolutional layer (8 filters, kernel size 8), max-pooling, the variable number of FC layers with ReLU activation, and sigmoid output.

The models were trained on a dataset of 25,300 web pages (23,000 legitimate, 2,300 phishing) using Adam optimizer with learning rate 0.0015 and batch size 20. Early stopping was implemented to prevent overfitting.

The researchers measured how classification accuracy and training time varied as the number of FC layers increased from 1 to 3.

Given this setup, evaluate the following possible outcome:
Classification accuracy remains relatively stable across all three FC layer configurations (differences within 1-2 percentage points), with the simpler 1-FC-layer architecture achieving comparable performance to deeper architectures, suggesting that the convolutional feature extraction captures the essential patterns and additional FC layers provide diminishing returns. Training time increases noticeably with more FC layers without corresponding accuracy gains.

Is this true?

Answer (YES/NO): NO